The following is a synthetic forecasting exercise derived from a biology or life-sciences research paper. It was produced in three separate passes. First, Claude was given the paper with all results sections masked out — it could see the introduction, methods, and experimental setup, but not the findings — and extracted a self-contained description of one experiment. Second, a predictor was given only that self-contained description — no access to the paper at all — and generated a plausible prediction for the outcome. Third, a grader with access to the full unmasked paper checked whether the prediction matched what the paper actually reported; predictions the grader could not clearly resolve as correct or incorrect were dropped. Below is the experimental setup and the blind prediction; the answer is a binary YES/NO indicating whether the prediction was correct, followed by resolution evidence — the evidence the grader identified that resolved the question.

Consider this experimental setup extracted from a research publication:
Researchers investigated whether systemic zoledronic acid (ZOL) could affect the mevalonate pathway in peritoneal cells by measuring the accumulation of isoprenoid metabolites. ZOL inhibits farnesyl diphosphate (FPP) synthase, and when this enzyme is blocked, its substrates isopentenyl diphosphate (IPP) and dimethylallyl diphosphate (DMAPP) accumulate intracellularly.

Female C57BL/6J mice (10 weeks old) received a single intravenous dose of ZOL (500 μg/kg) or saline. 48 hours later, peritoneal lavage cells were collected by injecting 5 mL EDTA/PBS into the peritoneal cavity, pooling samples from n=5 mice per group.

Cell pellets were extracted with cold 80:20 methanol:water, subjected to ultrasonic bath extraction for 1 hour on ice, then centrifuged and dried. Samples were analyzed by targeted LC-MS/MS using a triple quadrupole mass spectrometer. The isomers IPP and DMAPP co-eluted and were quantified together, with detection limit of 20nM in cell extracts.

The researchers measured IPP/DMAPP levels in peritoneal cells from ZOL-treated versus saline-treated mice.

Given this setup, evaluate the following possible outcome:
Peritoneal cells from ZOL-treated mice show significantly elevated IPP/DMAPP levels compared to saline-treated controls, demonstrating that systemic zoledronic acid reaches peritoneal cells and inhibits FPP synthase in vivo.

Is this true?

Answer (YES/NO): YES